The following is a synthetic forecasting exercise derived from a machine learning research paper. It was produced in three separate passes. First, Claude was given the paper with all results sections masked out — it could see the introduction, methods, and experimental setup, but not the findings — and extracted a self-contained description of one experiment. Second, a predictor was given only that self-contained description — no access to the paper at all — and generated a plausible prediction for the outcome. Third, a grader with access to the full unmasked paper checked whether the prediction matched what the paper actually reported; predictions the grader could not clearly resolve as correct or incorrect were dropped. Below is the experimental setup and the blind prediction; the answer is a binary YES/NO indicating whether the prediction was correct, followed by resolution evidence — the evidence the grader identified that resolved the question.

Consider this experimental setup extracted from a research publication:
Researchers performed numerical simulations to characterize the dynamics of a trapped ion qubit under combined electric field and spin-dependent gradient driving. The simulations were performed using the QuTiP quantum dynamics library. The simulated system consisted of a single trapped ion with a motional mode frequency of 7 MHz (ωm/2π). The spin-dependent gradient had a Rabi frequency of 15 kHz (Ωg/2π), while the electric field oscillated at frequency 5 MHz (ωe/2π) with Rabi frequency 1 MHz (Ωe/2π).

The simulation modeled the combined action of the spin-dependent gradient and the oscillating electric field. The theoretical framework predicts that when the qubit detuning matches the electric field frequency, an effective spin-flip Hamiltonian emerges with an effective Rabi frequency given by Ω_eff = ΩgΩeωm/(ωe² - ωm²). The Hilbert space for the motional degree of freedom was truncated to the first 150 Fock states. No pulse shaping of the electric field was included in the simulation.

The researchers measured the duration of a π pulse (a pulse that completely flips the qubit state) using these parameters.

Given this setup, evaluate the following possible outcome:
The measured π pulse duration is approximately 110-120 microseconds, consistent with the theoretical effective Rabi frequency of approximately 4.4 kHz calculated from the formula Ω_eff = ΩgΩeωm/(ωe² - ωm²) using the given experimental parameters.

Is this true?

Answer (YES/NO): YES